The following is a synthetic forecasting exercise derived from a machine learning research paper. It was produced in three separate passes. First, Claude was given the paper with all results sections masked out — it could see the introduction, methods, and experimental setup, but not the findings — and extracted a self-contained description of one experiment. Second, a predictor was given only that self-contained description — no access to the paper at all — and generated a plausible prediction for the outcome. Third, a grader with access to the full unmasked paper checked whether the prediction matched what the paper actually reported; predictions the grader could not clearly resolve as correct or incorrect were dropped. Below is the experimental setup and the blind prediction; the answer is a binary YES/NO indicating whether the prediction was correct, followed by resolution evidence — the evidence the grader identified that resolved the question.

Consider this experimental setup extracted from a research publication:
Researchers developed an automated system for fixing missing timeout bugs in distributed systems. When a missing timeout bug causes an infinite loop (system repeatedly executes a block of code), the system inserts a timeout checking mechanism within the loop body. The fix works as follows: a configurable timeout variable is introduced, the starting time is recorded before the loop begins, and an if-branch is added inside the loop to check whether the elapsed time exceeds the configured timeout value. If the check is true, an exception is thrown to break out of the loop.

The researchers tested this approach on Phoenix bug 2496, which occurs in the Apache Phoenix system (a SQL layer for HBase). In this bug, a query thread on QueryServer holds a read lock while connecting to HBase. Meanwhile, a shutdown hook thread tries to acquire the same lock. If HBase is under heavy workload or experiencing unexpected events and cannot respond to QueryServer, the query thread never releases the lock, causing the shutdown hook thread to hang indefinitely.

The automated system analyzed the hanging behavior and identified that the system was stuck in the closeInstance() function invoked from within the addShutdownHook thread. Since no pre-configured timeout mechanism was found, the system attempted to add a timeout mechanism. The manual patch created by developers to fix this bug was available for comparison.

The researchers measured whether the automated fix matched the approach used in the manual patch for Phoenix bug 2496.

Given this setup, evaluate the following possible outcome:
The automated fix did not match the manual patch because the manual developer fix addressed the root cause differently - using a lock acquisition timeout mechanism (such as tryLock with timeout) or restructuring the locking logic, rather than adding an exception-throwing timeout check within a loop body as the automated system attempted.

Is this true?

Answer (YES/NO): NO